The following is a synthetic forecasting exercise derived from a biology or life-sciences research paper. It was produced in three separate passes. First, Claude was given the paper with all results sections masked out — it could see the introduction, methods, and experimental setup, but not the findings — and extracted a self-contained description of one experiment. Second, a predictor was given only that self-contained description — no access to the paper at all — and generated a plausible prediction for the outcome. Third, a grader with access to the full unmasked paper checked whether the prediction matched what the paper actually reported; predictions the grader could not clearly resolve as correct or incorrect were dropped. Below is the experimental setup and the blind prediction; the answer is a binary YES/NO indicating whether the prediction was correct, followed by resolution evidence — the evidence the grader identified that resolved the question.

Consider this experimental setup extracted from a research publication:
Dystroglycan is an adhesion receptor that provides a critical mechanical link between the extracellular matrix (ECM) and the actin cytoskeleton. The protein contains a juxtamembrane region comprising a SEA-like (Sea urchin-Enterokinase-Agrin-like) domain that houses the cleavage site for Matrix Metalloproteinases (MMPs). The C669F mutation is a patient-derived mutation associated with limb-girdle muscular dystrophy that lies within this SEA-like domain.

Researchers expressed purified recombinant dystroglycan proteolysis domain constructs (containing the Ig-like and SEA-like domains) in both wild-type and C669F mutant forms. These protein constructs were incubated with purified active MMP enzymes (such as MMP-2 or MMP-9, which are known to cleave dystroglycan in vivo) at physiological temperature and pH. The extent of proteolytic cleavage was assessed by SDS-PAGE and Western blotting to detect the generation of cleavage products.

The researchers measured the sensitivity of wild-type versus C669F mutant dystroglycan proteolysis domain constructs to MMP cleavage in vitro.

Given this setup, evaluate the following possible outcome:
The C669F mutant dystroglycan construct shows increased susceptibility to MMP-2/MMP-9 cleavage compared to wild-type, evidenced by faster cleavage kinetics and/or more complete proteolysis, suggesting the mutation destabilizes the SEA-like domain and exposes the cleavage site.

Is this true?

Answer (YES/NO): YES